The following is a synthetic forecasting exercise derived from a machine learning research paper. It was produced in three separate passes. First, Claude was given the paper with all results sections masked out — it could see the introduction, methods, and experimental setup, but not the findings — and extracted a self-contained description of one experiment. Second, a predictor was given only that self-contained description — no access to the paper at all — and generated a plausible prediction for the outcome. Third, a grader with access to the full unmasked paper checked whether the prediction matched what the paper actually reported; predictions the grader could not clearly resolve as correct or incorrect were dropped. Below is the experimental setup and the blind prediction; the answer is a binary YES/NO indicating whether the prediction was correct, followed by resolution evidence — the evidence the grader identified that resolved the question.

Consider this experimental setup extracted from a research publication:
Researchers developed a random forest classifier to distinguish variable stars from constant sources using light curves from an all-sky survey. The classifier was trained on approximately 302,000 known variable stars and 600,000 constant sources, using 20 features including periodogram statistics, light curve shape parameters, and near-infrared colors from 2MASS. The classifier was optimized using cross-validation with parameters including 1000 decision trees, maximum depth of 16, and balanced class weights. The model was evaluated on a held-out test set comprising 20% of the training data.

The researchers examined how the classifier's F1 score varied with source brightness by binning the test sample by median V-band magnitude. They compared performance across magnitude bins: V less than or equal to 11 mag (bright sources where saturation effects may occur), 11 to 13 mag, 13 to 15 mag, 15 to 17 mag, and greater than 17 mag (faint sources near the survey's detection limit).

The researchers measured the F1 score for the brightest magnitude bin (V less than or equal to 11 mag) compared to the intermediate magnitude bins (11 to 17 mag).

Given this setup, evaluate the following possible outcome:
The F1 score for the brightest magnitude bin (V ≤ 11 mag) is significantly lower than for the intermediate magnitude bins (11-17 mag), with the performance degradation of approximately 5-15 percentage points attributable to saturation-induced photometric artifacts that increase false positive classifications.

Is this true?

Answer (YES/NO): YES